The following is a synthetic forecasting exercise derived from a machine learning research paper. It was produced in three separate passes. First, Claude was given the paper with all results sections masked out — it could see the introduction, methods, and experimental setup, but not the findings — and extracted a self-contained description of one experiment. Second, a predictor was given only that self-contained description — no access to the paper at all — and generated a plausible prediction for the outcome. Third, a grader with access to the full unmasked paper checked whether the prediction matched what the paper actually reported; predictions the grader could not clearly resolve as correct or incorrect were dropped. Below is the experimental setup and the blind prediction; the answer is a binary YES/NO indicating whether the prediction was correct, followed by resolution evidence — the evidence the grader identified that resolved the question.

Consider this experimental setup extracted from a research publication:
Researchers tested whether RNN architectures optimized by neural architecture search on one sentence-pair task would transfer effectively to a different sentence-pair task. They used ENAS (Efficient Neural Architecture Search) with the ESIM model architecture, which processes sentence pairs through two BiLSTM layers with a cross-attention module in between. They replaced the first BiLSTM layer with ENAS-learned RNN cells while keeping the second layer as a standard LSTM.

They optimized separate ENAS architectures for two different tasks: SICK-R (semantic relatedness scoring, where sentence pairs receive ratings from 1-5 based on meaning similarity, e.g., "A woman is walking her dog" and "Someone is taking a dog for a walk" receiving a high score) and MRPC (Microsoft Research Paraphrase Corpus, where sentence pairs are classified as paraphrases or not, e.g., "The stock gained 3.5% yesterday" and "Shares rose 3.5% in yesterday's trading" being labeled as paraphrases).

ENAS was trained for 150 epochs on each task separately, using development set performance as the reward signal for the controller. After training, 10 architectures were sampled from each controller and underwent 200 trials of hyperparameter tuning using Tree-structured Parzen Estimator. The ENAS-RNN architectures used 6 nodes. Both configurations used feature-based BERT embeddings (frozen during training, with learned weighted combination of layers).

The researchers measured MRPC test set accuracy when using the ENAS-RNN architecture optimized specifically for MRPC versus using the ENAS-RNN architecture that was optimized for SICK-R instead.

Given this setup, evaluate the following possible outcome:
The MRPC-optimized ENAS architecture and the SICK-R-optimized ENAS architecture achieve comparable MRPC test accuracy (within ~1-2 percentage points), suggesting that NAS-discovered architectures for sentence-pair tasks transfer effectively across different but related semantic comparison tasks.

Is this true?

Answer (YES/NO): YES